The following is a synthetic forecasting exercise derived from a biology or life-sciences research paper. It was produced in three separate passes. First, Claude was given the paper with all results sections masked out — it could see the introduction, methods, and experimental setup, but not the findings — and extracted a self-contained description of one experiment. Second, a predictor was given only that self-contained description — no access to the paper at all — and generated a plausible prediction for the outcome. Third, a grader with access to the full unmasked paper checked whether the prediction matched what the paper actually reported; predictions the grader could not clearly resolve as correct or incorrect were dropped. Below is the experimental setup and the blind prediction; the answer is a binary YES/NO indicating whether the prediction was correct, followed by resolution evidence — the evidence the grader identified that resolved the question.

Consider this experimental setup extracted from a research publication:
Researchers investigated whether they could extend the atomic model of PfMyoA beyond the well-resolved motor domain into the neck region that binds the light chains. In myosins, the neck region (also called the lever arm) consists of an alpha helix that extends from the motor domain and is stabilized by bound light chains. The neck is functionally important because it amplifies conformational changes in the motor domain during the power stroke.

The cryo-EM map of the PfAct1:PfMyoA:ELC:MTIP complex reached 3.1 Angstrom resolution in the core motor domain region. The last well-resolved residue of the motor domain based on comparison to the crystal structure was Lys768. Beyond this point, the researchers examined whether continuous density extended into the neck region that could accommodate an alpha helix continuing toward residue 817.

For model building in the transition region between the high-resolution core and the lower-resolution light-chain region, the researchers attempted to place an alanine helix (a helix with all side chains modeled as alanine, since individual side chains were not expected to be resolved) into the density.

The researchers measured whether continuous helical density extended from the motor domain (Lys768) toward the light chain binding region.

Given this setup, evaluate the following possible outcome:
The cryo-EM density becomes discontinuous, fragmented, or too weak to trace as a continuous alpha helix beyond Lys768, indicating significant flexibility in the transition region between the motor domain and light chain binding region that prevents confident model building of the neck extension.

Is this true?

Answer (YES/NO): NO